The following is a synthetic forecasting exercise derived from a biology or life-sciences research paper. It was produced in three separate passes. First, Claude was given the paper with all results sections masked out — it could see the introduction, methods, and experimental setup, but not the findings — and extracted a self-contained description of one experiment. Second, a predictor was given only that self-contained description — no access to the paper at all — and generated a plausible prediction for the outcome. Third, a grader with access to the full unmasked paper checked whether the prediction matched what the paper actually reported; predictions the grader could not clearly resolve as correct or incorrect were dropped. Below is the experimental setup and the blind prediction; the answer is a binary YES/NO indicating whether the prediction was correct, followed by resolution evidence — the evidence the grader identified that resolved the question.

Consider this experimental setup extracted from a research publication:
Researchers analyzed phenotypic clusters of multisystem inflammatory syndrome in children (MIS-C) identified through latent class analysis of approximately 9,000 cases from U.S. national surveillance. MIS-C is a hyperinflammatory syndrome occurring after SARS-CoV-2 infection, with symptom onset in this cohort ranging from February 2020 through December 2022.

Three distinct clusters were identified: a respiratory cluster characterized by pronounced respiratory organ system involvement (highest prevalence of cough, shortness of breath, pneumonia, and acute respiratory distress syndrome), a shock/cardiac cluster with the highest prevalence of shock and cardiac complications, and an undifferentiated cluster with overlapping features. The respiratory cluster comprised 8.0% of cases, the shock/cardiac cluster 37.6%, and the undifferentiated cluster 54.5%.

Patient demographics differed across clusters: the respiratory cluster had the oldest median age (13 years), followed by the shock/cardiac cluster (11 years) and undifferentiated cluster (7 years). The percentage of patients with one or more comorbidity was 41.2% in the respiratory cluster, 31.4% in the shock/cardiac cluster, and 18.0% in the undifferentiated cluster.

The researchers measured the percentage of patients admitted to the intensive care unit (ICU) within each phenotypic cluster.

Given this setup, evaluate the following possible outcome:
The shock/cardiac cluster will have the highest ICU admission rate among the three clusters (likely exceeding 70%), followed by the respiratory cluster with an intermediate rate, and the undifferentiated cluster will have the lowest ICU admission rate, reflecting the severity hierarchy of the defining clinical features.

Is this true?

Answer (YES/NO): YES